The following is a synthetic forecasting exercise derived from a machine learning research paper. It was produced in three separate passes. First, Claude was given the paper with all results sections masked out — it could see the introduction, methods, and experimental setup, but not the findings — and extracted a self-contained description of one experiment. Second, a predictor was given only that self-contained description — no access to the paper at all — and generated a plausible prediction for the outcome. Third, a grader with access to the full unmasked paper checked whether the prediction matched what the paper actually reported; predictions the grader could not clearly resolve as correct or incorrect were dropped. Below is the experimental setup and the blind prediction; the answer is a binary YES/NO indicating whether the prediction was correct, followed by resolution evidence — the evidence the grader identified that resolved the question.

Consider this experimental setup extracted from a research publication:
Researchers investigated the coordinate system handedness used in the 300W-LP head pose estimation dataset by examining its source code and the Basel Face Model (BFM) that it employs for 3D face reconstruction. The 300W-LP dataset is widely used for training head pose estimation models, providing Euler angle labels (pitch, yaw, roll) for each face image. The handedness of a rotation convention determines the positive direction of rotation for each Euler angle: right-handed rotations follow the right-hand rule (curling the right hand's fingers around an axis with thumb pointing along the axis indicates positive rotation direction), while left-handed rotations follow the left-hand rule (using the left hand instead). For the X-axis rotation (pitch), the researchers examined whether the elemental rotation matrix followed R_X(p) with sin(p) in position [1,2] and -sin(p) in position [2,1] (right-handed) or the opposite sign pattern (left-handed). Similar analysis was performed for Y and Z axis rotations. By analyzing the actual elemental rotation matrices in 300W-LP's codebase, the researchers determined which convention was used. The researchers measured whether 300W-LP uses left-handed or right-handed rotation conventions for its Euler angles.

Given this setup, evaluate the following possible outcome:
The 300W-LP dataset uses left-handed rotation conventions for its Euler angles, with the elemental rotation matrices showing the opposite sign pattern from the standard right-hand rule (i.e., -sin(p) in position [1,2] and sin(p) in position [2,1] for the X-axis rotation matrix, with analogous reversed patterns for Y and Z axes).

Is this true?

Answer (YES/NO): NO